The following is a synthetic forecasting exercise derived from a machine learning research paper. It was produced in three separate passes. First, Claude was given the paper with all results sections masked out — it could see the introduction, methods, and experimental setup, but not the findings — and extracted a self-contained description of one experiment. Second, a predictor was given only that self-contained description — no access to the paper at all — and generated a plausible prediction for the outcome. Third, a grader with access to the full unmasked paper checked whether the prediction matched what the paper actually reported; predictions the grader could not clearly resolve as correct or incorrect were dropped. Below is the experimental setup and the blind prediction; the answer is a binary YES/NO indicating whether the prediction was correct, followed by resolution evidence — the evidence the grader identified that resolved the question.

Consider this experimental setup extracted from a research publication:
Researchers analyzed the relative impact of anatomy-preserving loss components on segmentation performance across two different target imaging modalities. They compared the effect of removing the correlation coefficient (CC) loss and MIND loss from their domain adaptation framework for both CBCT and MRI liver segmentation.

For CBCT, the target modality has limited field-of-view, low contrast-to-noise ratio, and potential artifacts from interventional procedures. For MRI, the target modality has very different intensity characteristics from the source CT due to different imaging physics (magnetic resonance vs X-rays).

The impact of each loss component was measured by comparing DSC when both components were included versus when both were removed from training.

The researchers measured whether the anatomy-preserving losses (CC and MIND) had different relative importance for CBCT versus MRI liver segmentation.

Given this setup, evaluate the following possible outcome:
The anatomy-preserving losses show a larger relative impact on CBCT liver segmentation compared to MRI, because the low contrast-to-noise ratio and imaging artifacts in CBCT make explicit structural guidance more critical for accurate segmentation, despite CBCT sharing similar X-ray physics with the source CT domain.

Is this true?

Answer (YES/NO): YES